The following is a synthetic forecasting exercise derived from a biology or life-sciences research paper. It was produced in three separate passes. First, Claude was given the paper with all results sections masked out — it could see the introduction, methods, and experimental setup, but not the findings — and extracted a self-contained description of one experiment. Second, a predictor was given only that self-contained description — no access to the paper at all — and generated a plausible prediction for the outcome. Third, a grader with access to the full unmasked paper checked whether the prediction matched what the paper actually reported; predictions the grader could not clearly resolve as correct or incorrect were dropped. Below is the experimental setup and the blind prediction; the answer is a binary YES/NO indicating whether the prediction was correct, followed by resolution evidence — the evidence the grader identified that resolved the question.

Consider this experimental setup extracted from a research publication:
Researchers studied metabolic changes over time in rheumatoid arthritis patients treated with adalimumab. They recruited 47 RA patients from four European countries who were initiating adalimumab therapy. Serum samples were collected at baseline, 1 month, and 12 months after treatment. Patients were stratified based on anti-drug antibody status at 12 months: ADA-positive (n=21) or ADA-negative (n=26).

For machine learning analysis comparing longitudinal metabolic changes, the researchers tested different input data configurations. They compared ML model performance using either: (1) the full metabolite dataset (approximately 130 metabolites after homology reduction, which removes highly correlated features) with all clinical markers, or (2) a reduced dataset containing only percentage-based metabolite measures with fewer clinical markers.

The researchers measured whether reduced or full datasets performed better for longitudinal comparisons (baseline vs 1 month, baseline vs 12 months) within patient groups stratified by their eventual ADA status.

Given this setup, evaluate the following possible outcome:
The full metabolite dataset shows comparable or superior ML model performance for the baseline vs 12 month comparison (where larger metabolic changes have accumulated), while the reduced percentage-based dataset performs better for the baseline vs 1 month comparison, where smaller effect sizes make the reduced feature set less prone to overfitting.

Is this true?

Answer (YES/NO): NO